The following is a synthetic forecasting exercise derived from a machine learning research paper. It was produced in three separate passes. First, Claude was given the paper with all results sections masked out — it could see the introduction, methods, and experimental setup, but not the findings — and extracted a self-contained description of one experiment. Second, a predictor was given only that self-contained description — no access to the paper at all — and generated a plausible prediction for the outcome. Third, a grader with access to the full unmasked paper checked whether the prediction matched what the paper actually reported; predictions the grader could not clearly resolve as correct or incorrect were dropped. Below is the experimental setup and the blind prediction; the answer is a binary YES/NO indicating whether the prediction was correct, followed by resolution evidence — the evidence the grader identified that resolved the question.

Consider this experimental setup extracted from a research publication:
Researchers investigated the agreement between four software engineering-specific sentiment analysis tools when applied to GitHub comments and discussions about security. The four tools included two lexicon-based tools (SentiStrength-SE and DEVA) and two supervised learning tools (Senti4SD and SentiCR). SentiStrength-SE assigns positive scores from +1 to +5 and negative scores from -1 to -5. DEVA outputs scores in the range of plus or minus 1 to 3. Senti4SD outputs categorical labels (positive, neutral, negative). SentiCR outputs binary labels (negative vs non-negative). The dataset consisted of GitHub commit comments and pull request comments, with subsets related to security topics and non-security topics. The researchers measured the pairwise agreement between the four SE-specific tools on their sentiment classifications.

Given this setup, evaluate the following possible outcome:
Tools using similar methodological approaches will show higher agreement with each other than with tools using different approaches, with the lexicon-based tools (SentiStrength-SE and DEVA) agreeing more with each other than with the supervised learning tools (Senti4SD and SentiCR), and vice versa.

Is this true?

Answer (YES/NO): NO